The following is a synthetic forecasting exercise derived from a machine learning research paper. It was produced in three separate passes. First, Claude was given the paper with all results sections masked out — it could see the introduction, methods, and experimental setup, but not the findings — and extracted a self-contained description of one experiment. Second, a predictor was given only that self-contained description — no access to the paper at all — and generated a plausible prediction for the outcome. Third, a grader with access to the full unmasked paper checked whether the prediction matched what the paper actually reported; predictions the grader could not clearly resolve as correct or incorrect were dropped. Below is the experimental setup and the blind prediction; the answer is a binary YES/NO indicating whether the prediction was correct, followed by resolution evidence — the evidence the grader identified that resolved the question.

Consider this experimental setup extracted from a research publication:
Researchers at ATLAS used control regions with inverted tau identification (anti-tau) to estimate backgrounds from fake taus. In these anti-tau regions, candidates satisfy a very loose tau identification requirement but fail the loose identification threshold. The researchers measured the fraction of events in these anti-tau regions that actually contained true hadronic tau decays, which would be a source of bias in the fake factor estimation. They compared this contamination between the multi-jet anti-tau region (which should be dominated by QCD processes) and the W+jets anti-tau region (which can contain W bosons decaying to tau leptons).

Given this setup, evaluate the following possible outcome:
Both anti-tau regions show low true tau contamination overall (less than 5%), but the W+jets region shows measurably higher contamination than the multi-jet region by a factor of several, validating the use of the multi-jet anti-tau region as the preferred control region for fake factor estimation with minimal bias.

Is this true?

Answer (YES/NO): NO